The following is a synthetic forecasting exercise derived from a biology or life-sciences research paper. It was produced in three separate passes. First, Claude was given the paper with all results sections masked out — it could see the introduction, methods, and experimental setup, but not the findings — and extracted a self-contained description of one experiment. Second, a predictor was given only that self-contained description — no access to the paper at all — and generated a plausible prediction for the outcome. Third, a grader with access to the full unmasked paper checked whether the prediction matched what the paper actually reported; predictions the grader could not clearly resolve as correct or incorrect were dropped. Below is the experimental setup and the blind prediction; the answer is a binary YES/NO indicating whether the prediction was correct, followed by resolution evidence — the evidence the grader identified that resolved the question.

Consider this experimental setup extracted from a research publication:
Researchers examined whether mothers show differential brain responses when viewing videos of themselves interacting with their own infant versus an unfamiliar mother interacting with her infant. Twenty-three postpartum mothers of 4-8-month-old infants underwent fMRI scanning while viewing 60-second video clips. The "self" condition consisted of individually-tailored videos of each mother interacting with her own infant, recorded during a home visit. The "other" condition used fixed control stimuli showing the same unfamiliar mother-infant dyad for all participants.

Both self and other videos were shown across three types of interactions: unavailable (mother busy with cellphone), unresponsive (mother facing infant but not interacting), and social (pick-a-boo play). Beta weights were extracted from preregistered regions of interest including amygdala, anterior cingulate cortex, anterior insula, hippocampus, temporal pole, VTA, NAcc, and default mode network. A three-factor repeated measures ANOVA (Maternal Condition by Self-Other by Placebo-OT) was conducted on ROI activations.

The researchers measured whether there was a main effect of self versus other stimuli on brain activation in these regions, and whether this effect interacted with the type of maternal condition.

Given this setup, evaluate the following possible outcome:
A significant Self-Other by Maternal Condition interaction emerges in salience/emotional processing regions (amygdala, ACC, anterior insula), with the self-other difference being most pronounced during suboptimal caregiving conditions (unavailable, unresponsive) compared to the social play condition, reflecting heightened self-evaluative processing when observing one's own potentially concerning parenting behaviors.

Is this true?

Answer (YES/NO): NO